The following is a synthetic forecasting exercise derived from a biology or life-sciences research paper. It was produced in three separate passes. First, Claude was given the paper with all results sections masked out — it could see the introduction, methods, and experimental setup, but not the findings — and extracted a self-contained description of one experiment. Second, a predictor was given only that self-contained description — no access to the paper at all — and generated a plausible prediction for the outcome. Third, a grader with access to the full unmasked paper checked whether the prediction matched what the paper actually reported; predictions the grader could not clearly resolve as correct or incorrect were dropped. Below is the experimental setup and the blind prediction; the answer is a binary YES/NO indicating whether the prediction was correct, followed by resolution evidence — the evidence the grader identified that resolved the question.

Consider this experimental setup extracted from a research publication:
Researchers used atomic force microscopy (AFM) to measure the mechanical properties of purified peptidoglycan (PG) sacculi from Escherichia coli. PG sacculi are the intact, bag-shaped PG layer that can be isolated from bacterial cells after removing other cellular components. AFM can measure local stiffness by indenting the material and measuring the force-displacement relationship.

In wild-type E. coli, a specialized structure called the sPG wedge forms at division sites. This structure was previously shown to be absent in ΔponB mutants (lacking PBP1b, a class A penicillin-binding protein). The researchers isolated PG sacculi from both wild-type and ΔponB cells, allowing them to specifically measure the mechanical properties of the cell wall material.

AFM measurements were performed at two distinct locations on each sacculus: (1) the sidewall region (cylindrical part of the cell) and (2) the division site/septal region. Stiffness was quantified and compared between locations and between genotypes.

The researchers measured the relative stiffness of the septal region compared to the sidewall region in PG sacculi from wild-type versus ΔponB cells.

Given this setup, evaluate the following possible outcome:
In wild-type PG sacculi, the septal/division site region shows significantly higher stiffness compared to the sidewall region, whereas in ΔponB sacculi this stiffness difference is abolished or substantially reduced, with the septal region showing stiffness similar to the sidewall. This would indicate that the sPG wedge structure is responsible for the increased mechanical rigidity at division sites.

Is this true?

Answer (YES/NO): NO